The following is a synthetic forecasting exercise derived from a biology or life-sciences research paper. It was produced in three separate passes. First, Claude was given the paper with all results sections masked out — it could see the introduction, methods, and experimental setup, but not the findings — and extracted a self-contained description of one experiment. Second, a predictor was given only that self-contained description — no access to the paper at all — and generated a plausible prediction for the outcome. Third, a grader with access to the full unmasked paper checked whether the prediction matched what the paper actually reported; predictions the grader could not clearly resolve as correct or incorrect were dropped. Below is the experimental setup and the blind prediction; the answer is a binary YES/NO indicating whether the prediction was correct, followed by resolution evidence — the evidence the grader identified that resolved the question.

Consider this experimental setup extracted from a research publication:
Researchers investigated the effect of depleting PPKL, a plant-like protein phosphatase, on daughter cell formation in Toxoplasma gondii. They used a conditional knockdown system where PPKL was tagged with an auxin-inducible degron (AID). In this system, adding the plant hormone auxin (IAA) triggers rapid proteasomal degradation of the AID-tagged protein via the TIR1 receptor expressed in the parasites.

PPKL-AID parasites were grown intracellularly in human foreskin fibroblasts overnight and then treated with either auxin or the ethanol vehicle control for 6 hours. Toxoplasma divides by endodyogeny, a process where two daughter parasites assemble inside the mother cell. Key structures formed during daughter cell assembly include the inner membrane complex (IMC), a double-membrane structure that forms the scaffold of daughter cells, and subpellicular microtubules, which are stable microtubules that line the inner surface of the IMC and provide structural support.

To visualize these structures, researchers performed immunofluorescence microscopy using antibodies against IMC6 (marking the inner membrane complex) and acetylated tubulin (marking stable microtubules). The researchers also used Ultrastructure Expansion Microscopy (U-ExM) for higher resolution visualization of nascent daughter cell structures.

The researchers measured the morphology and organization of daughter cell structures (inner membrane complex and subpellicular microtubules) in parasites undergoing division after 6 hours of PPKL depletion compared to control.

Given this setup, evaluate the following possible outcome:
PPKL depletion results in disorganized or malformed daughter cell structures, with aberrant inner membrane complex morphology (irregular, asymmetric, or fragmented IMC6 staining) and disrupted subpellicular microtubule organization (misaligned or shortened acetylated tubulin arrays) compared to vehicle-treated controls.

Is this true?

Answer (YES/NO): NO